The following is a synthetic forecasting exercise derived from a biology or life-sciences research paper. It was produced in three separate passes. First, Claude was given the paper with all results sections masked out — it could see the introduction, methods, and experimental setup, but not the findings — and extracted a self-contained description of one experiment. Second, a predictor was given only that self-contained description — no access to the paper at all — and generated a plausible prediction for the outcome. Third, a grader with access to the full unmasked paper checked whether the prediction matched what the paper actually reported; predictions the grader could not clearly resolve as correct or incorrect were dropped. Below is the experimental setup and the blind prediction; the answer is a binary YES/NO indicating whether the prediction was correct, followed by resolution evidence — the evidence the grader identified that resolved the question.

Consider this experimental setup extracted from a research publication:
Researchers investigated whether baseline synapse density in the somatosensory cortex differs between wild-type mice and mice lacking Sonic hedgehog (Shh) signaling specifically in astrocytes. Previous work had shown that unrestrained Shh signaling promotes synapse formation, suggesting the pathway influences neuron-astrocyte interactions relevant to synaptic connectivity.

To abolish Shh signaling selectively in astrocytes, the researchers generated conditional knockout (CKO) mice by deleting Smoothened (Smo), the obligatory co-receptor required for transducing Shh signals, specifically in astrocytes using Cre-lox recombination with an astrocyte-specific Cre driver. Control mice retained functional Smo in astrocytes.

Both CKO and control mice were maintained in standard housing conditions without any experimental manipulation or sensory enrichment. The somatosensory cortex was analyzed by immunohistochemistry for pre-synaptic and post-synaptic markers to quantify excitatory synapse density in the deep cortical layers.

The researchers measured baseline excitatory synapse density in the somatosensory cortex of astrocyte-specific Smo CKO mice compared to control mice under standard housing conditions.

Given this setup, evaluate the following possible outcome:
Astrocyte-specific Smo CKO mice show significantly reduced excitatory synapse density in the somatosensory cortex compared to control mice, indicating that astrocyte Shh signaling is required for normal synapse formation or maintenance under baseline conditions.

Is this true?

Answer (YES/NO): NO